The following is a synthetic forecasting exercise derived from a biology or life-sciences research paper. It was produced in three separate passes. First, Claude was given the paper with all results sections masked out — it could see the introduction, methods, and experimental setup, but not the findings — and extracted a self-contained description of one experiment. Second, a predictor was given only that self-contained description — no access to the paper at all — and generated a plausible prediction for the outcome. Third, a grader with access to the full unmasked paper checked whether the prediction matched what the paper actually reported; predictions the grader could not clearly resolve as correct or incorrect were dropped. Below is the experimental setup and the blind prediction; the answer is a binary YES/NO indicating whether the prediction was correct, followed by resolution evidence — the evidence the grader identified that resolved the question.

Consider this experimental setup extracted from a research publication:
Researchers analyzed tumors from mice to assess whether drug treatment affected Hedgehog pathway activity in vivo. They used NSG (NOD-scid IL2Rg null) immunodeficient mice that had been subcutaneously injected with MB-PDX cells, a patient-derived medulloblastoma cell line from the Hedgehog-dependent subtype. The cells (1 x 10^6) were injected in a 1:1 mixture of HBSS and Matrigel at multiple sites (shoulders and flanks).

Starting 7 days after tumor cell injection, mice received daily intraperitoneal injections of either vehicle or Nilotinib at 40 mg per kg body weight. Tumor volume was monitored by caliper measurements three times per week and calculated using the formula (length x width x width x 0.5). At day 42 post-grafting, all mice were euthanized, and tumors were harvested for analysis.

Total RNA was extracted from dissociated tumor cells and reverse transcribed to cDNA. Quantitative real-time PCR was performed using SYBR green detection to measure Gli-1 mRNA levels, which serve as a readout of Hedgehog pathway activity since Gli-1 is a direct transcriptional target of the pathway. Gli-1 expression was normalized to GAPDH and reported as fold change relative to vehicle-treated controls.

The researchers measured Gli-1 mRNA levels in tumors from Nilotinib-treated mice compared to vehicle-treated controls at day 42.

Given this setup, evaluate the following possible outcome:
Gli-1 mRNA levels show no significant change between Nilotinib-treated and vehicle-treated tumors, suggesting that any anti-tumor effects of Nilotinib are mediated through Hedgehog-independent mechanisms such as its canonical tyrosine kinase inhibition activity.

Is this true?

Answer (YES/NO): NO